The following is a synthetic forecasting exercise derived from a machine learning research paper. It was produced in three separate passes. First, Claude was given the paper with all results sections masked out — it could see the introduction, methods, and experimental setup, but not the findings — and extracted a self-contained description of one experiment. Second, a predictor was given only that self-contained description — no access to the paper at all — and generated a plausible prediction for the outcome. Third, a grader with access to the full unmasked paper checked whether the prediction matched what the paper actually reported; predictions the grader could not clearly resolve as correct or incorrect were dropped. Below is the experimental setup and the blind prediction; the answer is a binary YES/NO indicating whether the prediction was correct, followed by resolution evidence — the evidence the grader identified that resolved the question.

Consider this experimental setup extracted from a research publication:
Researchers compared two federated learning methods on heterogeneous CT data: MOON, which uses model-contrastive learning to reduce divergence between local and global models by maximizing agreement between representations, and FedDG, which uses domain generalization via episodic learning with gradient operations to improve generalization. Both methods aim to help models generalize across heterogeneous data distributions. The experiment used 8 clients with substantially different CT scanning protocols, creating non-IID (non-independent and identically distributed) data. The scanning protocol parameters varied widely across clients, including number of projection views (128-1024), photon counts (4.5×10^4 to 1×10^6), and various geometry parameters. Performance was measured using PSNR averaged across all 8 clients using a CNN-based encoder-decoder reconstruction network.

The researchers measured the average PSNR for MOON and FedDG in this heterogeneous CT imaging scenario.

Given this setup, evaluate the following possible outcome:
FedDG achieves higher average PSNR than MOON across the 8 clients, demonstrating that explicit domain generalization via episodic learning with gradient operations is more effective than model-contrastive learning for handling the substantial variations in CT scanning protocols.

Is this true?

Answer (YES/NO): NO